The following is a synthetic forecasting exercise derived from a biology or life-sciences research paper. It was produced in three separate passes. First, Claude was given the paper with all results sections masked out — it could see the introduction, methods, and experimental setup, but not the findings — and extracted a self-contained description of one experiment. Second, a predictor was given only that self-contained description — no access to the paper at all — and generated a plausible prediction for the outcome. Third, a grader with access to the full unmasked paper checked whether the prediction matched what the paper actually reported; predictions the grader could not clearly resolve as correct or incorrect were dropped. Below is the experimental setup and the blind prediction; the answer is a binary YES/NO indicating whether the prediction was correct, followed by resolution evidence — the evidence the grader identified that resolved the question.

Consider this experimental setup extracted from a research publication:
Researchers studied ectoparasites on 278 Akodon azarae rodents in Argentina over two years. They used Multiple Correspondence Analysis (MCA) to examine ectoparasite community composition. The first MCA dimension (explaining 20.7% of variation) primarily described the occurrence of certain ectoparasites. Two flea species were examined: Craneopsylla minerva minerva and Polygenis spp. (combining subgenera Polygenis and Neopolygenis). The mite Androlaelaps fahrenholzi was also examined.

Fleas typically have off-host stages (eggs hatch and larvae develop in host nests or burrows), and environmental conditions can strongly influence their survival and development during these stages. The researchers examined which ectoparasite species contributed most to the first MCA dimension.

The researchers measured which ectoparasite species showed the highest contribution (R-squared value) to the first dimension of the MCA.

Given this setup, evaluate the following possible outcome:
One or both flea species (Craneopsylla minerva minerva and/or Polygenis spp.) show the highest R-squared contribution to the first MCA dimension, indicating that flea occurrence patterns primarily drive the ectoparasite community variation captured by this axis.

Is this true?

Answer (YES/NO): YES